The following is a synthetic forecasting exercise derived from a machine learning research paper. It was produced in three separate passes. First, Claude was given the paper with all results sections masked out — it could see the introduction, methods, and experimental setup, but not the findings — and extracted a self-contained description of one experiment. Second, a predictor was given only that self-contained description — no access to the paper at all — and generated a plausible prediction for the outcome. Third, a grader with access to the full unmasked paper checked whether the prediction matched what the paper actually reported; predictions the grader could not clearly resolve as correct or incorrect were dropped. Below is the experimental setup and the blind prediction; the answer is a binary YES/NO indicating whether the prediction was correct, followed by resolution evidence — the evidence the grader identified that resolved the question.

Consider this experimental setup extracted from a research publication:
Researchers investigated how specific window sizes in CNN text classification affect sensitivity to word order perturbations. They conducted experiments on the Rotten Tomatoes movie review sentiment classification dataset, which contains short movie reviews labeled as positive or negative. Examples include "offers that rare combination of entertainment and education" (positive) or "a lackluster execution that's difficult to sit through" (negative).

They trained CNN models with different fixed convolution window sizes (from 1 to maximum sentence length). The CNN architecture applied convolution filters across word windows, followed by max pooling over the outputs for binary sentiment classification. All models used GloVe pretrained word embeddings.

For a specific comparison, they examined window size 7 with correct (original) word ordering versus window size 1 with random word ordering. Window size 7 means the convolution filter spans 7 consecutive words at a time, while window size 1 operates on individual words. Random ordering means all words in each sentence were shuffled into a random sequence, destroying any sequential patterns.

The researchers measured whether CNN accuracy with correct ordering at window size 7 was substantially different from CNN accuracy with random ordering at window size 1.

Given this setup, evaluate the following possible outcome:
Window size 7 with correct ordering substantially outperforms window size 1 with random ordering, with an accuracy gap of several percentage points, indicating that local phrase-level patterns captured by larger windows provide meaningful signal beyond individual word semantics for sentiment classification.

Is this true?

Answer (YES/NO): NO